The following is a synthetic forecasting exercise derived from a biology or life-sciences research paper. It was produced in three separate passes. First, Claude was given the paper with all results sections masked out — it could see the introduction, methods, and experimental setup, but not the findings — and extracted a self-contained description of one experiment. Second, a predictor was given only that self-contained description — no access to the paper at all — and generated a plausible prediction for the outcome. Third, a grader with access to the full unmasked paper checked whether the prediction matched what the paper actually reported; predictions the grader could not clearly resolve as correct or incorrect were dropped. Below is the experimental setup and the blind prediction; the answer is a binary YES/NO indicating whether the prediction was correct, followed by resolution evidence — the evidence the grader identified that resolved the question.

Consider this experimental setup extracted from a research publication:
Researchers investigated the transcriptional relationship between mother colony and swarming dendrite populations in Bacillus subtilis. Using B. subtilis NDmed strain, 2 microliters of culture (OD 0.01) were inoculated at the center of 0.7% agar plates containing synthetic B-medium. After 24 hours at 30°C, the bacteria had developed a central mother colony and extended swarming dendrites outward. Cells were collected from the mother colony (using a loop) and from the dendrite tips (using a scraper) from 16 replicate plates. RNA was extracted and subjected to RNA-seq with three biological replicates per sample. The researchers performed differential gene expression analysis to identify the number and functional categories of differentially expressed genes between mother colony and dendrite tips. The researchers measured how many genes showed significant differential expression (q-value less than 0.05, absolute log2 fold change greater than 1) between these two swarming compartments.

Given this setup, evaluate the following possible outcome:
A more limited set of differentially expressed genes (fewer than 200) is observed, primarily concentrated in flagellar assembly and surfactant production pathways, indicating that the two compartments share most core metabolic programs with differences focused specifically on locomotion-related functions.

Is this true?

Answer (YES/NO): NO